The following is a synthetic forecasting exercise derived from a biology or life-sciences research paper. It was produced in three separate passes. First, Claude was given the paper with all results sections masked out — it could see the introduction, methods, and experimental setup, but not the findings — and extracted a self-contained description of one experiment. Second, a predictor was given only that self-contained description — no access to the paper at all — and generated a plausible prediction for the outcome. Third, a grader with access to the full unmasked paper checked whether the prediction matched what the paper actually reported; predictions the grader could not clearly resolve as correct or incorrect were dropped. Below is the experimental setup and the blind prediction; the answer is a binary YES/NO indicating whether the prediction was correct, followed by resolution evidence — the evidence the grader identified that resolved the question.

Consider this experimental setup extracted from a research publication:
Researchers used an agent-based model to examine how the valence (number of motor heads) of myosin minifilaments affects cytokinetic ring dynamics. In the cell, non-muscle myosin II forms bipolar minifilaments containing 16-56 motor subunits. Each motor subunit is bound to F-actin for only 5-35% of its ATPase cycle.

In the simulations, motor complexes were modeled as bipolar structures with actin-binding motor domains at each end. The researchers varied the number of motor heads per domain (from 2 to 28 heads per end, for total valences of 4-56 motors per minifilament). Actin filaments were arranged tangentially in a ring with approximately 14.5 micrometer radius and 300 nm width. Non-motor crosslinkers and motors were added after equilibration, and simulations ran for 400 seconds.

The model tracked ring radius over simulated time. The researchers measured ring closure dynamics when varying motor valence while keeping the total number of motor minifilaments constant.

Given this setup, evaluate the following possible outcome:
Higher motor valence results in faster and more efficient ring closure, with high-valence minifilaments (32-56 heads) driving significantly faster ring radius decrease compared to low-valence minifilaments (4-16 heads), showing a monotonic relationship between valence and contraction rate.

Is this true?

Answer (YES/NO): YES